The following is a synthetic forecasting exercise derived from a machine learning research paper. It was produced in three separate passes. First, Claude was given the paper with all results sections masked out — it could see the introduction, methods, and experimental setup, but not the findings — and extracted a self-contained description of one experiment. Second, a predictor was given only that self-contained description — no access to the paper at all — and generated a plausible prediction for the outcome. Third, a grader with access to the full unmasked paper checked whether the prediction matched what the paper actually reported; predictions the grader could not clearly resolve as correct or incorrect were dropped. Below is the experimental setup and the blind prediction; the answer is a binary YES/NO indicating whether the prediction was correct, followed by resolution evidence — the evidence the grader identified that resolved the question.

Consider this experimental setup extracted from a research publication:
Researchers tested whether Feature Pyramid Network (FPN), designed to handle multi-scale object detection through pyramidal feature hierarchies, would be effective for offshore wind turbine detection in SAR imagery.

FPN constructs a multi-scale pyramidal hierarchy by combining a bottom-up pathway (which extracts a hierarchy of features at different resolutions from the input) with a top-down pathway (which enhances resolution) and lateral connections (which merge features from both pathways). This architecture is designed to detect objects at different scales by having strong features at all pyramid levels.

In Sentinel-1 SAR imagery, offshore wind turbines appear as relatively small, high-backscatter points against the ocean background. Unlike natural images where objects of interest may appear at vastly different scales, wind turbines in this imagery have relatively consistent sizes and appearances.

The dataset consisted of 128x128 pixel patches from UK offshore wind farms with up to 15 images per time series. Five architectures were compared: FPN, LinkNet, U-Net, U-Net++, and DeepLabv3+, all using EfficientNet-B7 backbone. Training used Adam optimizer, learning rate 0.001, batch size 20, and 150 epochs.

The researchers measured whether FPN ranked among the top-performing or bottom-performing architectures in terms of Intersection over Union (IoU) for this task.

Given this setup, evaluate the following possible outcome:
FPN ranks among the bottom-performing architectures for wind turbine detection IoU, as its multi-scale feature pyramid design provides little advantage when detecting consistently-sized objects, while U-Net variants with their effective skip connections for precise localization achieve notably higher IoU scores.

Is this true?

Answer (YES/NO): YES